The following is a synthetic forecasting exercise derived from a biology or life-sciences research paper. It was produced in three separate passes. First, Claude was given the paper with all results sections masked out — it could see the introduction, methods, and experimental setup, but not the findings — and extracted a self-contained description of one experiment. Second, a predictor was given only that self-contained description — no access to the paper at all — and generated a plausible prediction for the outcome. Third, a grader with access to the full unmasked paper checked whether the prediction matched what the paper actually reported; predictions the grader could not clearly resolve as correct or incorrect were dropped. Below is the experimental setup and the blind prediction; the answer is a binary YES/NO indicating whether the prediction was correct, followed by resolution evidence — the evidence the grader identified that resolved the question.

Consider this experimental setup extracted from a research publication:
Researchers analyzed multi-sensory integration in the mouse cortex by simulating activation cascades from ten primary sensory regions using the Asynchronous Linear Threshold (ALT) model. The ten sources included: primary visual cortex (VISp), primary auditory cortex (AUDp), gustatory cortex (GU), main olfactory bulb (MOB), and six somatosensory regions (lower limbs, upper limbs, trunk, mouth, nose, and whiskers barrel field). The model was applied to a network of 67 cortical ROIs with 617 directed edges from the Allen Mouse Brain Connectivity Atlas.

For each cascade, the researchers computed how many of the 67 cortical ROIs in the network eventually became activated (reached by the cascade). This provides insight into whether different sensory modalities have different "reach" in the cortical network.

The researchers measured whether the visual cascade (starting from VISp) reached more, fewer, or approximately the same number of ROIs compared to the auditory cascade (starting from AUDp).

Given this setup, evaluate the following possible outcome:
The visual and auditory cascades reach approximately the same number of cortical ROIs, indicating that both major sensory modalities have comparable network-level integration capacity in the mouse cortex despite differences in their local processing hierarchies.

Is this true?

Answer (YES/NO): YES